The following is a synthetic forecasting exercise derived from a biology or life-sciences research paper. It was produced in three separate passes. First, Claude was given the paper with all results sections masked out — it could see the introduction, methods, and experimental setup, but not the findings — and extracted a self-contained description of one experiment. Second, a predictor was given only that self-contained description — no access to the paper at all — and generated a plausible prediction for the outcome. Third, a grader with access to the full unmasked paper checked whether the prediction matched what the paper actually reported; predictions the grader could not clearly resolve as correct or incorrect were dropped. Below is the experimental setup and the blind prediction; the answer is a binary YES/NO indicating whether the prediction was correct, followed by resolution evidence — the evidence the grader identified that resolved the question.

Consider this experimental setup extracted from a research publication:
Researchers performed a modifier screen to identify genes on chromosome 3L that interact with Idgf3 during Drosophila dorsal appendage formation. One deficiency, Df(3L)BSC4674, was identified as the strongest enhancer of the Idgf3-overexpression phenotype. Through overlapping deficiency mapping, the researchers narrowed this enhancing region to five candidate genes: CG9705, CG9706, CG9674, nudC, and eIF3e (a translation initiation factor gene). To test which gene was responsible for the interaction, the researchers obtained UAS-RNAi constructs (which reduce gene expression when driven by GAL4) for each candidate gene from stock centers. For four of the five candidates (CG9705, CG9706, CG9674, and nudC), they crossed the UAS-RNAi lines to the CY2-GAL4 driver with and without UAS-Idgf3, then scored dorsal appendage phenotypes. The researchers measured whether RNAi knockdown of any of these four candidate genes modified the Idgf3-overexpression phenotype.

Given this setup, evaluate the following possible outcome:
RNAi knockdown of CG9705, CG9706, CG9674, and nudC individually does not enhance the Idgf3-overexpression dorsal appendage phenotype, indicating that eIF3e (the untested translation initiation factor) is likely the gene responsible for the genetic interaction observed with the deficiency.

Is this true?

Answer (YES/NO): YES